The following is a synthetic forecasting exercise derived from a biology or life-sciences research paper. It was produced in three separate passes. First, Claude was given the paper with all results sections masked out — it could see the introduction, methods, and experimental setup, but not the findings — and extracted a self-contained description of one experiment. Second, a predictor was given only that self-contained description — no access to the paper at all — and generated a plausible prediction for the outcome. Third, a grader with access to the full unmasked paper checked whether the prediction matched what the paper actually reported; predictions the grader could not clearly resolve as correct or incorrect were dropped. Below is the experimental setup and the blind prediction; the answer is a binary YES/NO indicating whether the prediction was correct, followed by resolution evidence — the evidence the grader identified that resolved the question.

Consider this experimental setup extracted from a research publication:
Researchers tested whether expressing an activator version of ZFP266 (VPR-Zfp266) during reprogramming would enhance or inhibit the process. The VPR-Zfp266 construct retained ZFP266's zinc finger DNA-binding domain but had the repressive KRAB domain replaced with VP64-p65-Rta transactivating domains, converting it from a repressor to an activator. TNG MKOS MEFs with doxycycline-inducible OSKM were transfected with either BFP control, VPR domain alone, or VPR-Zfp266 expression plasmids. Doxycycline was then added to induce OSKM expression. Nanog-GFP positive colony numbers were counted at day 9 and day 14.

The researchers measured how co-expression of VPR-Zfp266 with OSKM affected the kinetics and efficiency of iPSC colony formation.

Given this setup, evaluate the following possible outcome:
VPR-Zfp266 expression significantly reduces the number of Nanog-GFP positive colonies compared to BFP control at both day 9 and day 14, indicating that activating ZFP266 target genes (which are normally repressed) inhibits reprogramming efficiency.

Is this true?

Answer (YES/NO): NO